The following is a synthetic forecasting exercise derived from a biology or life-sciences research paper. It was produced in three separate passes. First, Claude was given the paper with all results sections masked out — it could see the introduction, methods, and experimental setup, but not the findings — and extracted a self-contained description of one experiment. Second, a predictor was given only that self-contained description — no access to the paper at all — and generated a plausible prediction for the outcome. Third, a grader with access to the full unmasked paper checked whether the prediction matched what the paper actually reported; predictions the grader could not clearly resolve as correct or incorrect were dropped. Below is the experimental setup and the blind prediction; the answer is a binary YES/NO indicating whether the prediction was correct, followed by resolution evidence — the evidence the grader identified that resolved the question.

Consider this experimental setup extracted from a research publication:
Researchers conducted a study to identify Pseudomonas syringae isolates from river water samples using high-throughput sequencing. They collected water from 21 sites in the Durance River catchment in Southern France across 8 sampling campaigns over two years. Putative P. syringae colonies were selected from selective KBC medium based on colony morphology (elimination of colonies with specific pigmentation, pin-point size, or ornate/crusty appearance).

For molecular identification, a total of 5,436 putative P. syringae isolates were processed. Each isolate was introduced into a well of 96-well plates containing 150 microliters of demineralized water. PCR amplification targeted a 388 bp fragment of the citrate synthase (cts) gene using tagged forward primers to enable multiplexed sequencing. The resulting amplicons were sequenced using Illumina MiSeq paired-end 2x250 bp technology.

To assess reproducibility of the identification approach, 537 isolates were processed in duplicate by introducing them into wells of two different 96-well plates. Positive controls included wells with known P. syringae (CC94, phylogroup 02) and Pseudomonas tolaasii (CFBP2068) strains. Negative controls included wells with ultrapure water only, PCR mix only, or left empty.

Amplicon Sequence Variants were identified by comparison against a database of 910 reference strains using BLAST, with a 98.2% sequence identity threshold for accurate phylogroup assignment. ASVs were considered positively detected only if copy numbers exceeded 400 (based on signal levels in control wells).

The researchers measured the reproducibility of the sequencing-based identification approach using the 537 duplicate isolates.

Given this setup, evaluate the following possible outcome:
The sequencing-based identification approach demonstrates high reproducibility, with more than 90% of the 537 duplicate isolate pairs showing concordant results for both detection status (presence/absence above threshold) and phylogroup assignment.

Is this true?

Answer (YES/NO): NO